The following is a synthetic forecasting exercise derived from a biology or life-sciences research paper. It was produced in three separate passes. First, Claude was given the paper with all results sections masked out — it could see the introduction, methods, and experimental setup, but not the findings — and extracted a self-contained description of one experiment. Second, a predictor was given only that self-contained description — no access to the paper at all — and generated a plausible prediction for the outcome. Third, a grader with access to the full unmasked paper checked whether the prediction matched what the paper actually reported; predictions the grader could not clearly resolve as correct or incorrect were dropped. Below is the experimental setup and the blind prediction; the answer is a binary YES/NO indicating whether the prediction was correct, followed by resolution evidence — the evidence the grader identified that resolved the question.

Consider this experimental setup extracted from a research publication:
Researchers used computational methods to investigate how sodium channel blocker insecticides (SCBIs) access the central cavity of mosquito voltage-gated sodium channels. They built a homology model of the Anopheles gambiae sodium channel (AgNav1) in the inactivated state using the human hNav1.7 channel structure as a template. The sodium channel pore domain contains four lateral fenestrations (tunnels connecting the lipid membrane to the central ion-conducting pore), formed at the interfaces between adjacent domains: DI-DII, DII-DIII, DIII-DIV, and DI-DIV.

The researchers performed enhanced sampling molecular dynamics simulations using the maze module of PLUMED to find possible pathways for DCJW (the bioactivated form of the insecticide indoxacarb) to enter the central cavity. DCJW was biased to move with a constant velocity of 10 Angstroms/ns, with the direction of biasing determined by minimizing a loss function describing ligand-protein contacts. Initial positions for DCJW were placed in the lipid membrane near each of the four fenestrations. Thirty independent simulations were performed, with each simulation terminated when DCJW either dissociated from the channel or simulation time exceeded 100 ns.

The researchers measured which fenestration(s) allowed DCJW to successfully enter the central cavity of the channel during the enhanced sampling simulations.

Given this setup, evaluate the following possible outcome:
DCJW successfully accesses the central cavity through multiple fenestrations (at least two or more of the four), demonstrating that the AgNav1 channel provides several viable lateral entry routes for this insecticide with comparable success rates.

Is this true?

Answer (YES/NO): NO